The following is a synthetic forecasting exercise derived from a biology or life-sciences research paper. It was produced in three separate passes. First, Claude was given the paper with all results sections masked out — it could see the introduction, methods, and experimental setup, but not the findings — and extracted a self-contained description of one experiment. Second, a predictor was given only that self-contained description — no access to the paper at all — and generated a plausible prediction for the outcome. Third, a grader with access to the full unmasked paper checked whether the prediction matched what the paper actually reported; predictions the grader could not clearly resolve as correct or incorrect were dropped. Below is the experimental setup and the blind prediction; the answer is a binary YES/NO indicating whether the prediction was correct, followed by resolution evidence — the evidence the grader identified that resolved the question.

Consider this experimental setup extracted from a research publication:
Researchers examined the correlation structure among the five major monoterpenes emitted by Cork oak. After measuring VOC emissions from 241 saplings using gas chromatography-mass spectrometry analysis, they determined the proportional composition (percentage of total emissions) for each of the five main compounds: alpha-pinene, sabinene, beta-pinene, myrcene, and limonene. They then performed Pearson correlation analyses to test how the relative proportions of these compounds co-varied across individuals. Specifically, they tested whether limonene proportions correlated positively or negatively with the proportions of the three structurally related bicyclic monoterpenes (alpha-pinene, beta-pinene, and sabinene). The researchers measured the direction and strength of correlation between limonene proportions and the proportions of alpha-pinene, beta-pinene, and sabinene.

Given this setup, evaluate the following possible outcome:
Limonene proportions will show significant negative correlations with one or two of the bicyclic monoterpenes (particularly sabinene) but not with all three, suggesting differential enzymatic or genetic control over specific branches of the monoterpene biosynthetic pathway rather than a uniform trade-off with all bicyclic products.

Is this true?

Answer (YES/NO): NO